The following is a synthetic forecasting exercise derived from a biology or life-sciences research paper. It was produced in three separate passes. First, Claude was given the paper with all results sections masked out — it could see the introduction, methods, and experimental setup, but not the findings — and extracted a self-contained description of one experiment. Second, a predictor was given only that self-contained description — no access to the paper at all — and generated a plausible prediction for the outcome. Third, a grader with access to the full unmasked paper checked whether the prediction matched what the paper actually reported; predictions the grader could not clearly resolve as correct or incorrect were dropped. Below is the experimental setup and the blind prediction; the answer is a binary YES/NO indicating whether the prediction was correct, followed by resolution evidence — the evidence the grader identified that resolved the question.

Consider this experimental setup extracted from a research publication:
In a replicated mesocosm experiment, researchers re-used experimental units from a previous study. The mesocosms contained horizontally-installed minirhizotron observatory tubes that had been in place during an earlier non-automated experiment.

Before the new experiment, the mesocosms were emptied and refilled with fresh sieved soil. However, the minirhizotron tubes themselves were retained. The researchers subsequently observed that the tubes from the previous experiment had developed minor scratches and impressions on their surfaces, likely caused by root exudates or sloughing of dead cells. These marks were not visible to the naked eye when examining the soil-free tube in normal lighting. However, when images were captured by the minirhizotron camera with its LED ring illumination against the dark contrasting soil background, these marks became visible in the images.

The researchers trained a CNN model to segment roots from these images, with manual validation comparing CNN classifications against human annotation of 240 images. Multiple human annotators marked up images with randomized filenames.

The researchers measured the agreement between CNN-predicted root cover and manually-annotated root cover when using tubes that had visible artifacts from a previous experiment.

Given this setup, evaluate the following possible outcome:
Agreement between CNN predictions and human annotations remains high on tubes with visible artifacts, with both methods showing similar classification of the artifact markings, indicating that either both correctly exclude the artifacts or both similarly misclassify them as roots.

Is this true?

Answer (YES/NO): NO